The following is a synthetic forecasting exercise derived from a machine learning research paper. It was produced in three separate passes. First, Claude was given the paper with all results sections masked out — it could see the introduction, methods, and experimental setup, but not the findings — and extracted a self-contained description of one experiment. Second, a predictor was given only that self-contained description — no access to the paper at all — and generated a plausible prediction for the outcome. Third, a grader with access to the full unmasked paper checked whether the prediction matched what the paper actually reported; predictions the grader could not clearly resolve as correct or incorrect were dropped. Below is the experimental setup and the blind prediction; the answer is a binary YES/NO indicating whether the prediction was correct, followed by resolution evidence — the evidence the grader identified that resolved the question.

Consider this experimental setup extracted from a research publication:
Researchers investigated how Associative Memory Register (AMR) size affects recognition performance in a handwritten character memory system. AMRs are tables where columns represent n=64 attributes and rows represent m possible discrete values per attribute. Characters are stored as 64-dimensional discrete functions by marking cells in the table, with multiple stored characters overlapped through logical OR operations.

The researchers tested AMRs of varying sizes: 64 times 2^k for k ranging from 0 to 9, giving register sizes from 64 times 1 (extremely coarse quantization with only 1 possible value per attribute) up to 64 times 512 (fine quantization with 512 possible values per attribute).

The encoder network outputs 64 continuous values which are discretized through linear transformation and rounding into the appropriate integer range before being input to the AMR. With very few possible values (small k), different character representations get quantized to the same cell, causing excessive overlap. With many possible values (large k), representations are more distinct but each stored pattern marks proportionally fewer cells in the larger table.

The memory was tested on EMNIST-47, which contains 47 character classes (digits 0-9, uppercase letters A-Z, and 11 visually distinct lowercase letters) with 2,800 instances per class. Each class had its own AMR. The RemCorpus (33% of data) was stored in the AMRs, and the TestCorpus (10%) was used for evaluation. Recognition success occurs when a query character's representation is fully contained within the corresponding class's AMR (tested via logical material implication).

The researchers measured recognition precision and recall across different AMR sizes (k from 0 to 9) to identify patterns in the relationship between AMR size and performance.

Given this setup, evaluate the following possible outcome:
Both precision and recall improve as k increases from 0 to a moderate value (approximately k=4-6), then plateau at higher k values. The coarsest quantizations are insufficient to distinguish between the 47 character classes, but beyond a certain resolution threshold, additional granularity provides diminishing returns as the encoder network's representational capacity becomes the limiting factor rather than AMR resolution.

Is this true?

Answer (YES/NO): NO